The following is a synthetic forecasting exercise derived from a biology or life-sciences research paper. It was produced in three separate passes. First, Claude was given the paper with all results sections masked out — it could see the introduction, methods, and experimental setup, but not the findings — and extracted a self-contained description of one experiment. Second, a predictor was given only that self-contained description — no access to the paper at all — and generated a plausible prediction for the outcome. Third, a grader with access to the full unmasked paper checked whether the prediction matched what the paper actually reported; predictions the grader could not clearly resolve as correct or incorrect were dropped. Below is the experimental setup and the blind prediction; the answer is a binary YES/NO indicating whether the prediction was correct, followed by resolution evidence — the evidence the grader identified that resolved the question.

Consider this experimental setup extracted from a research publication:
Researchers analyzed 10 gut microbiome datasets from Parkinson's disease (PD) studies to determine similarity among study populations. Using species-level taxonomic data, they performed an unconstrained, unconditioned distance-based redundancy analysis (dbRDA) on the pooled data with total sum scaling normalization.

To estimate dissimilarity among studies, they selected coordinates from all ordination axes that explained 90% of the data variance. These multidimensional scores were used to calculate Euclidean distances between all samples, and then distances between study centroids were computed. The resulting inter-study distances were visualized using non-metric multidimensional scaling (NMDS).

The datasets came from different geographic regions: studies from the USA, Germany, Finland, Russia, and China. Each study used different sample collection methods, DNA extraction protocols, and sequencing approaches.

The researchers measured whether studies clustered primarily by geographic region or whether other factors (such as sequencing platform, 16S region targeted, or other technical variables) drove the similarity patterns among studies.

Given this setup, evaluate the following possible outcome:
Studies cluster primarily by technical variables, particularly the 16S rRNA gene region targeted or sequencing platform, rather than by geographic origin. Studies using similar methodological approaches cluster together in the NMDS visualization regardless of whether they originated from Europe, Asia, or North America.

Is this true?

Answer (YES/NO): NO